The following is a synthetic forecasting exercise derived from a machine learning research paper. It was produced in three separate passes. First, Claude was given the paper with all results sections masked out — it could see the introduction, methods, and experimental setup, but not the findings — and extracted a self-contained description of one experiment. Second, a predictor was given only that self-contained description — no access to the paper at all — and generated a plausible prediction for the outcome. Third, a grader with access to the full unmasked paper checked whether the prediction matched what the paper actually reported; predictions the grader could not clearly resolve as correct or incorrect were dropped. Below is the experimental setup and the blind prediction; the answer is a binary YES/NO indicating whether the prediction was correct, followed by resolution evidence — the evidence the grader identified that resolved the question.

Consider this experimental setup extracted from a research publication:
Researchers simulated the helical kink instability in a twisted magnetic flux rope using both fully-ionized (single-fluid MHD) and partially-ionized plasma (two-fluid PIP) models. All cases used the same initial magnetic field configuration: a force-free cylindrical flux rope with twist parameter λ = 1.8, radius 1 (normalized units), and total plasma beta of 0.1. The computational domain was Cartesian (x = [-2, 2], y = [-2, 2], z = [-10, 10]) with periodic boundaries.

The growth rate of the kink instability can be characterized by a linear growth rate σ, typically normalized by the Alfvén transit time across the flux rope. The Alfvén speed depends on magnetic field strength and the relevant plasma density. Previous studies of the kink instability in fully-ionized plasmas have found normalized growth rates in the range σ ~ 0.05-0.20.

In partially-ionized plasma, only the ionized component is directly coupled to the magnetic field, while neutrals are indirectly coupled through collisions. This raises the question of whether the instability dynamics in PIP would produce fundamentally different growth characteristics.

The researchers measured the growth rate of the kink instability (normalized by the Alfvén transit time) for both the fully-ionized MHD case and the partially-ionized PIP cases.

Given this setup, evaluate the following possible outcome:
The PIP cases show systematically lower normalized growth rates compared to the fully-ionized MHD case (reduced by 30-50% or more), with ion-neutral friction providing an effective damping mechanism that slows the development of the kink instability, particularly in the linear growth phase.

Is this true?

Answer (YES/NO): NO